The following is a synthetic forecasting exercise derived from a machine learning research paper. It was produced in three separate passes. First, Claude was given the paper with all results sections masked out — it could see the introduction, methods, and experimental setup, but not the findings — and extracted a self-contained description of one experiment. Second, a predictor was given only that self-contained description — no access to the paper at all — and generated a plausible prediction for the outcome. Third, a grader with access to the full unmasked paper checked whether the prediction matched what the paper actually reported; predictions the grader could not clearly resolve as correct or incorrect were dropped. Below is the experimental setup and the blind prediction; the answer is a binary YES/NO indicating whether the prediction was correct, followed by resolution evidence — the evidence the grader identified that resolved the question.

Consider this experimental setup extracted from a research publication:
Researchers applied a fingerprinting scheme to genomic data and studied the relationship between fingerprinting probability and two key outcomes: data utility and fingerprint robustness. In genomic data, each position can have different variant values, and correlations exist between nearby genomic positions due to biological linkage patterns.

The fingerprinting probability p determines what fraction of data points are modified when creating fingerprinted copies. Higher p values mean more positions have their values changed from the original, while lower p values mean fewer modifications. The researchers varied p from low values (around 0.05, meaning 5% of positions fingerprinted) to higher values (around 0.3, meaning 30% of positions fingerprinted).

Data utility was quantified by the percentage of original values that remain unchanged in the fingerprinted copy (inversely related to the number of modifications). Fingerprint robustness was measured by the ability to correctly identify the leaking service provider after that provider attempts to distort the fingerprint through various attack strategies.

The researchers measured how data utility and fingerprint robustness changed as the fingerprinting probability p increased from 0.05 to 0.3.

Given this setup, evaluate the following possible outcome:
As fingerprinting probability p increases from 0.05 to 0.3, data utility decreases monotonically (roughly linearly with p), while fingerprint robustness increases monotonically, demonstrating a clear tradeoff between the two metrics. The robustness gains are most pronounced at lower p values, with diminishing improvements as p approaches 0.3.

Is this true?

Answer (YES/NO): YES